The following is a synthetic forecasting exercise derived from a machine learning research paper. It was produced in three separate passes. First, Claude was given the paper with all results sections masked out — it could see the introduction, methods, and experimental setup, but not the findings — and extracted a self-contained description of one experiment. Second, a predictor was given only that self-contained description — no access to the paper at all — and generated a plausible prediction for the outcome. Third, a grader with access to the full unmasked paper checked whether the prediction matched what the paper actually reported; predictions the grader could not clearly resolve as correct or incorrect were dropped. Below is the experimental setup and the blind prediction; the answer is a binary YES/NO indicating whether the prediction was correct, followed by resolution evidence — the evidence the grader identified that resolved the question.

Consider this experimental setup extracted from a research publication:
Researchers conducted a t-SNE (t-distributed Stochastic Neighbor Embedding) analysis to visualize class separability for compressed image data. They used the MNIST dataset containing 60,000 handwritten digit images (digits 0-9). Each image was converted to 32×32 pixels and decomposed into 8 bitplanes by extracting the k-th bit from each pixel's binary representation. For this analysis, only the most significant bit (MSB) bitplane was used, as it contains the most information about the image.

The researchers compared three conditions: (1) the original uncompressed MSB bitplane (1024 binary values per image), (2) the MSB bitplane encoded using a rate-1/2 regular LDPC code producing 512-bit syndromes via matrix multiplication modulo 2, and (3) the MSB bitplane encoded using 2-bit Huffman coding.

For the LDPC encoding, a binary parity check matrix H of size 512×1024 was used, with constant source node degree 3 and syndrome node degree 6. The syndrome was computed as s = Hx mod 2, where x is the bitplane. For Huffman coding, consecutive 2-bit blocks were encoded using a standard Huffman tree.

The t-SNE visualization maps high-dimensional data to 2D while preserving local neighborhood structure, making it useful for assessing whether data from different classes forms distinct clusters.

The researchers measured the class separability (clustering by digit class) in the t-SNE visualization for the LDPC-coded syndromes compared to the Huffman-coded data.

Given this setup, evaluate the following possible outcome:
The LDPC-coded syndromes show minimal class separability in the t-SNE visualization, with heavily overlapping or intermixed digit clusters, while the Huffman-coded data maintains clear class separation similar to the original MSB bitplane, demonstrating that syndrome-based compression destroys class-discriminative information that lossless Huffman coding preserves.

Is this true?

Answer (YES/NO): NO